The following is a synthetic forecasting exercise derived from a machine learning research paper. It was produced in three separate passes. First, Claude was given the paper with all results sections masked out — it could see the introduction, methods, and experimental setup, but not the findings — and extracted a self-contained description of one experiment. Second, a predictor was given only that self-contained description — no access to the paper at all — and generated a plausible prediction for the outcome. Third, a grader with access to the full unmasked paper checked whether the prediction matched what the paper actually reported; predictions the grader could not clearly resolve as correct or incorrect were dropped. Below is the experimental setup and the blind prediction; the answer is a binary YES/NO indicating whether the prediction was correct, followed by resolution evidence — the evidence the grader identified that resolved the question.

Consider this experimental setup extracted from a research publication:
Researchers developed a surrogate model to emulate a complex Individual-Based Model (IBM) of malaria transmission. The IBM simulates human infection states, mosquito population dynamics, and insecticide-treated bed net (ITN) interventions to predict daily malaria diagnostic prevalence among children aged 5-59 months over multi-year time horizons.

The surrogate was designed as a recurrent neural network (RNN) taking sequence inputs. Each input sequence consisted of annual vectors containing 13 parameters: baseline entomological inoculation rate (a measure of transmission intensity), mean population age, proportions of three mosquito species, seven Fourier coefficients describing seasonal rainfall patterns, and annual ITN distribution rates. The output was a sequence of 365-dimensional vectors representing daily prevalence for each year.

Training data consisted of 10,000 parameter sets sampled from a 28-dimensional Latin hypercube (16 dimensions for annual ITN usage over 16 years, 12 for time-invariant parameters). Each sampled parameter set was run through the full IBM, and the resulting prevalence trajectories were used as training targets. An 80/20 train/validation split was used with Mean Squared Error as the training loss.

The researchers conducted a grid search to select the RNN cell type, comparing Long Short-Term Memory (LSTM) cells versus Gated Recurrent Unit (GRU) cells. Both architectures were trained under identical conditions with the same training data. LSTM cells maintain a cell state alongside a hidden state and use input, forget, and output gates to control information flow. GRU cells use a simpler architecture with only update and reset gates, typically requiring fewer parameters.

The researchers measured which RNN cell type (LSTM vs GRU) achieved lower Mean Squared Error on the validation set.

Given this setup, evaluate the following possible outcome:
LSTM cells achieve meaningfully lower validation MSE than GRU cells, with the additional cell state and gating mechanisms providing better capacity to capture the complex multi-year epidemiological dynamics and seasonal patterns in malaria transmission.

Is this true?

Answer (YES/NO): NO